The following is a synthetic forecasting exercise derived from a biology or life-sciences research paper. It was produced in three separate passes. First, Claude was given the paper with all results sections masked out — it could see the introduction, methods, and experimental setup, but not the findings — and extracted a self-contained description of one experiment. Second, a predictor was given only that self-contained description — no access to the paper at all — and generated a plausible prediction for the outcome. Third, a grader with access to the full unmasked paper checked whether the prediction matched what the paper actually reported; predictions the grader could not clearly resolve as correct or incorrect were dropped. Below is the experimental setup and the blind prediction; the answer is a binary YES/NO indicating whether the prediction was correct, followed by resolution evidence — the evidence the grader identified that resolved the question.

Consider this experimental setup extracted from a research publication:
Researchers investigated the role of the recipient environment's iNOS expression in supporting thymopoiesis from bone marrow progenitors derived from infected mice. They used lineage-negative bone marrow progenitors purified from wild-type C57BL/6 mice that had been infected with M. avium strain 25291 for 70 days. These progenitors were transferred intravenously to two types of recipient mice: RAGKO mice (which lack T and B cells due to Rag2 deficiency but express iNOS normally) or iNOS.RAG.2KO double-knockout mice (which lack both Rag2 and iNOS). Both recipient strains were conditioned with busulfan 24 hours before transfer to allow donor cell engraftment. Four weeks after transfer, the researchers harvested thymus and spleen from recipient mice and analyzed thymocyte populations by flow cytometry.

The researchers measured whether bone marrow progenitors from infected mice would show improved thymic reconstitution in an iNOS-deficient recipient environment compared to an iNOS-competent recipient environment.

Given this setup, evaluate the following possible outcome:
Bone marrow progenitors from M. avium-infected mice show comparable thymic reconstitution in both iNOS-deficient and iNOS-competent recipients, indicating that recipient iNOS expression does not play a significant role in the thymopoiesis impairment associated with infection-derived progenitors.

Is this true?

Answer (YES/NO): YES